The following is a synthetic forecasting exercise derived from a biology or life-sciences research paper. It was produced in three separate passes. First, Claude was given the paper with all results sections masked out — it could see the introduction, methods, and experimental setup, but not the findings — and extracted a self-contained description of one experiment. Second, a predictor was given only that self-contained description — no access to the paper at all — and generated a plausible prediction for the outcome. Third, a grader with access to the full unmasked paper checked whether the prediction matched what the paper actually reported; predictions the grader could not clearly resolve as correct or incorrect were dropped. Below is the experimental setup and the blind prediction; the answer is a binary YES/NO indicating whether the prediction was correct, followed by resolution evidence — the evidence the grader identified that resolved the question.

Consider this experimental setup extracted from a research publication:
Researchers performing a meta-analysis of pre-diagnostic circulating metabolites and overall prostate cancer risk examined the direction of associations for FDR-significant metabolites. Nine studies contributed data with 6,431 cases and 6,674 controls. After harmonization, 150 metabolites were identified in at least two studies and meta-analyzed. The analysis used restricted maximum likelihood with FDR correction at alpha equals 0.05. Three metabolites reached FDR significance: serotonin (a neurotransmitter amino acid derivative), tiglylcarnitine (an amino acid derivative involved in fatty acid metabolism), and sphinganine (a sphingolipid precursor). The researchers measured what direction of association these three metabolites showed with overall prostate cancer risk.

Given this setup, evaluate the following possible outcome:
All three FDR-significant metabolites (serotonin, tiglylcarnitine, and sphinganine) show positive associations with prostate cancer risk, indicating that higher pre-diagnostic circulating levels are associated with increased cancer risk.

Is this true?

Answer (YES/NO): NO